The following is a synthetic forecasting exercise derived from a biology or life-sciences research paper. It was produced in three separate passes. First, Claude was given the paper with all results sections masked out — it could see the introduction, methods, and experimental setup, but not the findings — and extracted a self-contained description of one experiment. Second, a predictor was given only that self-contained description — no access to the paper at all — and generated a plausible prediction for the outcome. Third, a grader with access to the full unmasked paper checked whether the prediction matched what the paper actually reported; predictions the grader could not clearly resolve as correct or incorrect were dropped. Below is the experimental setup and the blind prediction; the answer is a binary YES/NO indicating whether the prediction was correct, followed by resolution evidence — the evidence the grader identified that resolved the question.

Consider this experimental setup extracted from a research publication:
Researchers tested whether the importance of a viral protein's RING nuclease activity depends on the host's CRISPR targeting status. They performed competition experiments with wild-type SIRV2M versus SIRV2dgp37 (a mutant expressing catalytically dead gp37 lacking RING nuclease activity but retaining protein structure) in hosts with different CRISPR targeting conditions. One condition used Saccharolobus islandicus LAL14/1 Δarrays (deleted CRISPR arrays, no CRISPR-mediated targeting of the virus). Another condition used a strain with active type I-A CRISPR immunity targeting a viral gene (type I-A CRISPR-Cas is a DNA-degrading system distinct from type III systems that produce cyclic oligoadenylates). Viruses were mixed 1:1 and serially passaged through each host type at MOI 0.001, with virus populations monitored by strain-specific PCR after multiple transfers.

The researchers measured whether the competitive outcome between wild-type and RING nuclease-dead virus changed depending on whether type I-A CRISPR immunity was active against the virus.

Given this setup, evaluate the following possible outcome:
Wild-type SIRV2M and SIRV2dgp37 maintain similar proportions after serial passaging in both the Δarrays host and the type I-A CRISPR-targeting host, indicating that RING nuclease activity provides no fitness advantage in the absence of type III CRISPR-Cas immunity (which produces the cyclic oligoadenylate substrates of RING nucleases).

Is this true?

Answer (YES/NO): NO